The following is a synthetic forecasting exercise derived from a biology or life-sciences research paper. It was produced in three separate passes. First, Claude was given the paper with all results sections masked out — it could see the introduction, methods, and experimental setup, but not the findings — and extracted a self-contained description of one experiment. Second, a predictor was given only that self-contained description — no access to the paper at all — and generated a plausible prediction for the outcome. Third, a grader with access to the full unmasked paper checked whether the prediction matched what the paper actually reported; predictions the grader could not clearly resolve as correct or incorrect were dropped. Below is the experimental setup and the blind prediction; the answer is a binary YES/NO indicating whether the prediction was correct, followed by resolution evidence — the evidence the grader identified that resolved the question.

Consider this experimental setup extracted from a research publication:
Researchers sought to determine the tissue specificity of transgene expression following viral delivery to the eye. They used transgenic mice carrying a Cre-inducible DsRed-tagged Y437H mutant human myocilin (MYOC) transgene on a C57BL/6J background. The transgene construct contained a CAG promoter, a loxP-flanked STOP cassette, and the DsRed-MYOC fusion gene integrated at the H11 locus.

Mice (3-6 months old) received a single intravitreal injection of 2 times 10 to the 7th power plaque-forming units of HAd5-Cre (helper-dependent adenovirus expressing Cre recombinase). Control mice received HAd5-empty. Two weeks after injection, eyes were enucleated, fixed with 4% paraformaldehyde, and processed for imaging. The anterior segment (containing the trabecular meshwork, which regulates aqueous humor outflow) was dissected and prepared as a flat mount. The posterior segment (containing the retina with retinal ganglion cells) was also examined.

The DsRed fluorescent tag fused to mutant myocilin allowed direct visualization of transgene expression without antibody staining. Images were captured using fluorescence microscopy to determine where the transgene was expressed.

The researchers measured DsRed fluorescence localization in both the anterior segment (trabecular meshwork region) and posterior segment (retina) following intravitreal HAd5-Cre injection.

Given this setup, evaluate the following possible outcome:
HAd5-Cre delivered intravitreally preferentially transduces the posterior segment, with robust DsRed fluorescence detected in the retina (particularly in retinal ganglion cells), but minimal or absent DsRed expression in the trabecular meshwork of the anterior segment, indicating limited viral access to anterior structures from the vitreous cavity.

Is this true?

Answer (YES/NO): NO